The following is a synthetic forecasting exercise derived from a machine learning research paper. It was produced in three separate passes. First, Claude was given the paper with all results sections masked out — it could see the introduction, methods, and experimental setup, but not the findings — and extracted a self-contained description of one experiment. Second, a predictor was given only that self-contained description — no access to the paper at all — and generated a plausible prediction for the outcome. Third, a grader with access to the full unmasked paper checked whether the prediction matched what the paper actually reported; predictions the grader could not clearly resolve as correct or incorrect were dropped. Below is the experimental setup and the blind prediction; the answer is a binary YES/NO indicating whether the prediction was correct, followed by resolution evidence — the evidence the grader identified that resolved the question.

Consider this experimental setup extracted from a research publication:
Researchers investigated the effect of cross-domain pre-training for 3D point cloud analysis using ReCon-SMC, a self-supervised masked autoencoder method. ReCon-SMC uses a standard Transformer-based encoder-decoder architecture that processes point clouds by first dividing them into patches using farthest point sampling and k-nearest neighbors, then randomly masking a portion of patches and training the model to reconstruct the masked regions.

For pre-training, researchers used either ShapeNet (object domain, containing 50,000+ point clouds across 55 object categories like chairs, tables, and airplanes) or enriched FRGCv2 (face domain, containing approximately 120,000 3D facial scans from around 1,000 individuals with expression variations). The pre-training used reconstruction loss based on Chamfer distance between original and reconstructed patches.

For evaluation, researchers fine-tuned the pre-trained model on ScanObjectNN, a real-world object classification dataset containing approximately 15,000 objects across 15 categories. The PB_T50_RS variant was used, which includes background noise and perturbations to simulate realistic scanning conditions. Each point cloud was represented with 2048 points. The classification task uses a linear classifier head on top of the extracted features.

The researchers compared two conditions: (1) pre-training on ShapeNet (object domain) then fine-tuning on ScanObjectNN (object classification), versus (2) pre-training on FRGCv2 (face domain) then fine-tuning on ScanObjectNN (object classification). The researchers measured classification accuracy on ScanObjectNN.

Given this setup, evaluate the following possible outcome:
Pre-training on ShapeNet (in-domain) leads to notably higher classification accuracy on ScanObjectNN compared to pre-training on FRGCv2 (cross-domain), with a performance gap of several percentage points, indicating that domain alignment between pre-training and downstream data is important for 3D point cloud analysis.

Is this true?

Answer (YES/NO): NO